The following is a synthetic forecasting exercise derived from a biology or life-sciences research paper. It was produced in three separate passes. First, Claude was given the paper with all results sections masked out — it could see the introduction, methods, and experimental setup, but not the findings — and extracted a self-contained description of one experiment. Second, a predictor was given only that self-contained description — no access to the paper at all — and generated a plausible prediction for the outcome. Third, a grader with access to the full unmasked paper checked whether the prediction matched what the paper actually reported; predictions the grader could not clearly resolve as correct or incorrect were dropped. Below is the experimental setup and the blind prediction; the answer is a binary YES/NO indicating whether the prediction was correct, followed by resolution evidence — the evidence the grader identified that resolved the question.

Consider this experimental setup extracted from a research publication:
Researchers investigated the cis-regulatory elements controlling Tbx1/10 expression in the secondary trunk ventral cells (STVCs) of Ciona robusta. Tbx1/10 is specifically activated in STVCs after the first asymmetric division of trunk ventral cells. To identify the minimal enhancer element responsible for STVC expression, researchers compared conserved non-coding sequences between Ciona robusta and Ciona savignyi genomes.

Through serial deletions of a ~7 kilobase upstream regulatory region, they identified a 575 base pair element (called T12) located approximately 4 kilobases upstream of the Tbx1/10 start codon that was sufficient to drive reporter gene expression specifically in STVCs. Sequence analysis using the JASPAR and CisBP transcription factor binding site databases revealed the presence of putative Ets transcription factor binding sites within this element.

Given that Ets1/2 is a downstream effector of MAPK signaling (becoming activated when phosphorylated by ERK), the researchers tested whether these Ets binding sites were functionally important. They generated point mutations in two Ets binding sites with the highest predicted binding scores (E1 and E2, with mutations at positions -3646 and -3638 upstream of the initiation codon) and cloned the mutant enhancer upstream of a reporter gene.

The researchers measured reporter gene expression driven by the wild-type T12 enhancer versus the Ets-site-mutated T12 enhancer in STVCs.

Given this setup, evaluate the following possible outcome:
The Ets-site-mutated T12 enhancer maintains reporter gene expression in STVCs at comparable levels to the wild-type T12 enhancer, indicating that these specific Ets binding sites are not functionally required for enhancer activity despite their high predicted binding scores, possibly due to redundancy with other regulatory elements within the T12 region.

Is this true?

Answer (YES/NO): NO